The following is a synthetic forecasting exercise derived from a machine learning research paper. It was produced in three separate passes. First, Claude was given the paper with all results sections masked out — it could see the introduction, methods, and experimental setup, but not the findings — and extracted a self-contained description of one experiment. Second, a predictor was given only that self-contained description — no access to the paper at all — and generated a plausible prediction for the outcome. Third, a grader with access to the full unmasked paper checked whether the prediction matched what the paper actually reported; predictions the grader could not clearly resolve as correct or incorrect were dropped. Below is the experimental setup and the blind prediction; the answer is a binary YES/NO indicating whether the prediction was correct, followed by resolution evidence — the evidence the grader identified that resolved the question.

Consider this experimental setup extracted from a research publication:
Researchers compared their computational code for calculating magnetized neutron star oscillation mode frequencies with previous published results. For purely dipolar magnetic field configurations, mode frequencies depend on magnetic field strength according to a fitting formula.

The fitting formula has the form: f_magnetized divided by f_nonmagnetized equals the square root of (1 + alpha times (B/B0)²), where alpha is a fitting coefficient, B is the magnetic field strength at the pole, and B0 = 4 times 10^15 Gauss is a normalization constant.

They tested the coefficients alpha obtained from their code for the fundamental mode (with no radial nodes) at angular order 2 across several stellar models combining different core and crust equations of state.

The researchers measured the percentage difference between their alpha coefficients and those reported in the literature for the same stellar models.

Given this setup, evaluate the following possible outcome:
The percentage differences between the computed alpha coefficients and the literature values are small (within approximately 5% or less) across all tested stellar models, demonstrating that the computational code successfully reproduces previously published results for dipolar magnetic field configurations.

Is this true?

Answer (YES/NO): YES